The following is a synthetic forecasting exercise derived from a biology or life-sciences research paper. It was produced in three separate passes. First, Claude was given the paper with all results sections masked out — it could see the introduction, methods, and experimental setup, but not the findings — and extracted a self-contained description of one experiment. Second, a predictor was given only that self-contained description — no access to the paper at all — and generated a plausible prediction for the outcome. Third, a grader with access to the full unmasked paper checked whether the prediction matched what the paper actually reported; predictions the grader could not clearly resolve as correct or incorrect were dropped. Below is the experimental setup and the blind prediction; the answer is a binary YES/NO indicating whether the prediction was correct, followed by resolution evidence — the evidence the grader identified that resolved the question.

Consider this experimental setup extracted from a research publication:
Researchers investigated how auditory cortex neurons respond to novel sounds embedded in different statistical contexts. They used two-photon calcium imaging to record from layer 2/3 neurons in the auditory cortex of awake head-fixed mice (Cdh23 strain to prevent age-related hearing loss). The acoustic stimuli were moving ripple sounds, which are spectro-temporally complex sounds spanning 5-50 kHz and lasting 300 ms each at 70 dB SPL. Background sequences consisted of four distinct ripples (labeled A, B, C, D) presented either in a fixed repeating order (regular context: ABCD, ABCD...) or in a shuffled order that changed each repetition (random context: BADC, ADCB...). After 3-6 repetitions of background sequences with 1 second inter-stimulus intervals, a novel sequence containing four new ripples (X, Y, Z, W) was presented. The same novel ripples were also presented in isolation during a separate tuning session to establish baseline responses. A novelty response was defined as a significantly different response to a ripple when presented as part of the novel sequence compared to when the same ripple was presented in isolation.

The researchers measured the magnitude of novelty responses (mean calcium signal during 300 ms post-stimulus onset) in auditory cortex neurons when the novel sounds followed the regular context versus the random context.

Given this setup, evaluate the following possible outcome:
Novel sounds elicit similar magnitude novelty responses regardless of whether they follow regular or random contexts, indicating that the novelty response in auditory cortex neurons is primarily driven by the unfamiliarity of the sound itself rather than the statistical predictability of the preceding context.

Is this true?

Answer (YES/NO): NO